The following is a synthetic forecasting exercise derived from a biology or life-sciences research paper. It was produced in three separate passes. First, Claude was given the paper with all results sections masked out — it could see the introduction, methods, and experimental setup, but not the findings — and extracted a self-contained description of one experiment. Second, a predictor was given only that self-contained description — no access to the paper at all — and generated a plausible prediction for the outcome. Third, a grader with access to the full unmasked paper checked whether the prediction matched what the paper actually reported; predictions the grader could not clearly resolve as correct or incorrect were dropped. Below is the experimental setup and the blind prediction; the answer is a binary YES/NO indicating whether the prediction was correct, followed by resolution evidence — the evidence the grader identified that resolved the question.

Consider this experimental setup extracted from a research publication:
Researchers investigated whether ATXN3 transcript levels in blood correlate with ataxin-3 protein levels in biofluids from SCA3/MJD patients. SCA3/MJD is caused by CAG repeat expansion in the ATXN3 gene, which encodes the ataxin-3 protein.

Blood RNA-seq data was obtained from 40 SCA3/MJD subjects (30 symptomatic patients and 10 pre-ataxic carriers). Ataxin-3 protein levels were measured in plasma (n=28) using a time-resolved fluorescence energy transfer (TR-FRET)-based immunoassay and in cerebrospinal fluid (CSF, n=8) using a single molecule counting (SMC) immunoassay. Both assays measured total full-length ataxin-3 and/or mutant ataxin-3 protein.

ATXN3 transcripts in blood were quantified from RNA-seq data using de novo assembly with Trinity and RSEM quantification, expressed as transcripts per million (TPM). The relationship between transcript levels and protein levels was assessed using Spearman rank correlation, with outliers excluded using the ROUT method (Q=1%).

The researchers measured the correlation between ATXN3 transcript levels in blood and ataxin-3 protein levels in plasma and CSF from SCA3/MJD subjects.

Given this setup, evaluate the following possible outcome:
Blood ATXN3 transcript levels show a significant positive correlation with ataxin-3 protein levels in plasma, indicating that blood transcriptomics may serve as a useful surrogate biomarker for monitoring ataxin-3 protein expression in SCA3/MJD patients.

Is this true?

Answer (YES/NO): NO